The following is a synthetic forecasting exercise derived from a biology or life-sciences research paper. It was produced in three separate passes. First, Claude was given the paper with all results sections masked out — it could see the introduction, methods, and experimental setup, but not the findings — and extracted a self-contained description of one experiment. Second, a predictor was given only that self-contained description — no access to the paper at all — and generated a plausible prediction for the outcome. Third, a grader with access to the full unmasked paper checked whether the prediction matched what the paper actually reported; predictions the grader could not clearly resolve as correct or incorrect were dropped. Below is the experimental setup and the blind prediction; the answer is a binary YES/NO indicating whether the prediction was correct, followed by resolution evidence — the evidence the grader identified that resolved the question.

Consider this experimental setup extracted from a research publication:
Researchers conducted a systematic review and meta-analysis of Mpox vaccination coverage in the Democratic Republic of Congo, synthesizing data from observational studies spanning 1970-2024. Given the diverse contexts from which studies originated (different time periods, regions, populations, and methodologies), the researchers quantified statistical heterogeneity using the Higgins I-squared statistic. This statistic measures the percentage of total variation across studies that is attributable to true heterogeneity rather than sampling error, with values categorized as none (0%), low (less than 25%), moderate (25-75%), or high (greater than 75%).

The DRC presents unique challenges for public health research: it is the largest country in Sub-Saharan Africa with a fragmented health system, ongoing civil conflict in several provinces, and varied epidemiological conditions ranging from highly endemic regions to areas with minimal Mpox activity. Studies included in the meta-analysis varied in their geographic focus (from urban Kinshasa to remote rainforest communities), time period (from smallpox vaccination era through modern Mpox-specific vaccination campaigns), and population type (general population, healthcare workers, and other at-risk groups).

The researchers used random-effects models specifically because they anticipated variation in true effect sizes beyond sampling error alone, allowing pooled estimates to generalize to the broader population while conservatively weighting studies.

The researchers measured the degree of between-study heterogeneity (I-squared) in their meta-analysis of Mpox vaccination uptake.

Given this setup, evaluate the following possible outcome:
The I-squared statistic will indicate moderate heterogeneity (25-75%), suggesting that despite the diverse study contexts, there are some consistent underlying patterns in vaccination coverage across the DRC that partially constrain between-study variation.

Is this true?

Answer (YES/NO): NO